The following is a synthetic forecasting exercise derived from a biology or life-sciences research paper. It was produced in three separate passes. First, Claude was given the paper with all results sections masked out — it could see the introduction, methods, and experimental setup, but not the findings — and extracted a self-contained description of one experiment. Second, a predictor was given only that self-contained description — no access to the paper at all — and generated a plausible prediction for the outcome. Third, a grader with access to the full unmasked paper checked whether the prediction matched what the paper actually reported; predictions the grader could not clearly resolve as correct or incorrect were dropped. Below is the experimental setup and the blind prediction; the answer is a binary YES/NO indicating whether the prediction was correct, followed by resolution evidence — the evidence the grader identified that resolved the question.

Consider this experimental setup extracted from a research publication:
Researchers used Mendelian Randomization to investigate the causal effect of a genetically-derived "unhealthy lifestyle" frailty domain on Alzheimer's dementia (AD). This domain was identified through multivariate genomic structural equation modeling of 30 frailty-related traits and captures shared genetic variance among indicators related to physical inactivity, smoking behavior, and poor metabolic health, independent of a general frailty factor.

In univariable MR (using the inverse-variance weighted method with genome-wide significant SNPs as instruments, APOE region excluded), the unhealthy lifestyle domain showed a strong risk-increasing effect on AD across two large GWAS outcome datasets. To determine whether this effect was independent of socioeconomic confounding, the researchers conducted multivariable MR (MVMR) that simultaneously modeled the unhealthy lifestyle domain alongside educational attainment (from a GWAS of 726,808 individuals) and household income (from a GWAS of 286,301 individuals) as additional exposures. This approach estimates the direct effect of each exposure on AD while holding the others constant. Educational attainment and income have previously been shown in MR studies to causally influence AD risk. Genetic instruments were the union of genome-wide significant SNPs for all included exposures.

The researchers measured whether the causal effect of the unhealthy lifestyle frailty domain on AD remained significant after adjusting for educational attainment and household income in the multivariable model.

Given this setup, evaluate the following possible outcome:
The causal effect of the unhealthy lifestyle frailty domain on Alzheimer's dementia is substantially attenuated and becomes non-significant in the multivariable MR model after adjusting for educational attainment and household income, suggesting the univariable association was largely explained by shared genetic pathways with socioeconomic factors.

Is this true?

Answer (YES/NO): YES